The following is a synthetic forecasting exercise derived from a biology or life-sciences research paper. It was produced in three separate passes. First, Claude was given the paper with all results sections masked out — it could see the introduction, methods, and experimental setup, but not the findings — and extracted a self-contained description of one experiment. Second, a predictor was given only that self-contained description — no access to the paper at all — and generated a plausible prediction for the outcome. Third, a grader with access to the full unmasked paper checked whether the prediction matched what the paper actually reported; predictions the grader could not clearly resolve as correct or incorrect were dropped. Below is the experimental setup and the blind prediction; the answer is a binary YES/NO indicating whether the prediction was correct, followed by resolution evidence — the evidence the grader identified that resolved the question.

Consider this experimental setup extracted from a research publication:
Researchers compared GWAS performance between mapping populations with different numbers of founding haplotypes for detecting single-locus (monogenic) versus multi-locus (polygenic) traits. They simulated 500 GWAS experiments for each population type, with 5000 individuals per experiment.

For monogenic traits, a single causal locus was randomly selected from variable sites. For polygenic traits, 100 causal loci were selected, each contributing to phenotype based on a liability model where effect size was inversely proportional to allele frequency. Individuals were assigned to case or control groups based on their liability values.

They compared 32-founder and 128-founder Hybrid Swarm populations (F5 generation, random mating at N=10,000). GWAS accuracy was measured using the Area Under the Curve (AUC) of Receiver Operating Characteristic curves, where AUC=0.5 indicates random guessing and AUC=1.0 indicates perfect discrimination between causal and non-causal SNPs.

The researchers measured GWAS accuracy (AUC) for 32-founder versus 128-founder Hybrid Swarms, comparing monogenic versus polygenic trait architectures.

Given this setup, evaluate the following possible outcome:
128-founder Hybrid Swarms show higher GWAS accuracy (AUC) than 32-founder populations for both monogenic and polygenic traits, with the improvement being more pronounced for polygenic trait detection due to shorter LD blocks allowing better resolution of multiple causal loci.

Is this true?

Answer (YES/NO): NO